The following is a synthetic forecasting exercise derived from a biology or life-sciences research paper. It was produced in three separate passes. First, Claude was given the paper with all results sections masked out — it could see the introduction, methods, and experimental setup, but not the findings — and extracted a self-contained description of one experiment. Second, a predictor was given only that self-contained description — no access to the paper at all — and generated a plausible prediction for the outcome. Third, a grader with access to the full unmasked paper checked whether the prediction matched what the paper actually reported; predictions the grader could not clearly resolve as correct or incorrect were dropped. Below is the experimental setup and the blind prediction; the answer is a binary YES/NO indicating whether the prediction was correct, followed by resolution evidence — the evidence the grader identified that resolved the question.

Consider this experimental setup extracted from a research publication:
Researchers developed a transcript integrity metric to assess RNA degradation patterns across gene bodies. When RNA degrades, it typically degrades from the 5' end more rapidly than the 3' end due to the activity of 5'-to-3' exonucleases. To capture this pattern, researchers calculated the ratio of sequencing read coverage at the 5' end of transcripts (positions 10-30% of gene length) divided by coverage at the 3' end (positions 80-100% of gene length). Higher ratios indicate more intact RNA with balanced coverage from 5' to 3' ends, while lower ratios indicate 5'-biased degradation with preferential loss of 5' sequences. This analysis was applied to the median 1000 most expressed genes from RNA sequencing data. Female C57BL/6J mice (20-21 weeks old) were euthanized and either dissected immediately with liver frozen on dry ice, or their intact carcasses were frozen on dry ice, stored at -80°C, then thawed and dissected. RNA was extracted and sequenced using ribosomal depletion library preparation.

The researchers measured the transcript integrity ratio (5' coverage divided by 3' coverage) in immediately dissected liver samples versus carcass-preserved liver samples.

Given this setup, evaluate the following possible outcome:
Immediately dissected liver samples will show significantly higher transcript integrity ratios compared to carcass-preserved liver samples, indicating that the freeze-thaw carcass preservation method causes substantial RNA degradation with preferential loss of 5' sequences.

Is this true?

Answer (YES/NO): YES